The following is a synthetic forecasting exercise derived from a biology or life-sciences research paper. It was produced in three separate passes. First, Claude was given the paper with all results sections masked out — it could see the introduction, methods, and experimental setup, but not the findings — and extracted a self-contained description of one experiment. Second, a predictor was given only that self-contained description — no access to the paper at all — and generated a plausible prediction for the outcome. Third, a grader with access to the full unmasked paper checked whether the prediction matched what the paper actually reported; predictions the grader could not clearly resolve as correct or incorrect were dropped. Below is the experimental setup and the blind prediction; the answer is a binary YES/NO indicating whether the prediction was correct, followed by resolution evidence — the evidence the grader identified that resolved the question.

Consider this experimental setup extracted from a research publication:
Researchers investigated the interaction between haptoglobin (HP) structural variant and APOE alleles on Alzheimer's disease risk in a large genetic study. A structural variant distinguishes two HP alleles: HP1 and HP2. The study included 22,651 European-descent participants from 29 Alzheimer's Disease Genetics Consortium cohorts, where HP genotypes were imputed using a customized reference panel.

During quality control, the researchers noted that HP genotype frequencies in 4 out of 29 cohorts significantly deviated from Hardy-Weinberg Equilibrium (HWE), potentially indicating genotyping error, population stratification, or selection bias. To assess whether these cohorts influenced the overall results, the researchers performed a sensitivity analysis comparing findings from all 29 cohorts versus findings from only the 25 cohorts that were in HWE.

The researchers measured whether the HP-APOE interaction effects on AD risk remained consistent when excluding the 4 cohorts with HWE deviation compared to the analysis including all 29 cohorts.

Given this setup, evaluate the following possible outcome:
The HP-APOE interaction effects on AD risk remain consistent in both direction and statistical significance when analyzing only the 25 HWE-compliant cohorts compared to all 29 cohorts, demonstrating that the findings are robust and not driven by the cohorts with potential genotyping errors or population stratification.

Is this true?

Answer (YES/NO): YES